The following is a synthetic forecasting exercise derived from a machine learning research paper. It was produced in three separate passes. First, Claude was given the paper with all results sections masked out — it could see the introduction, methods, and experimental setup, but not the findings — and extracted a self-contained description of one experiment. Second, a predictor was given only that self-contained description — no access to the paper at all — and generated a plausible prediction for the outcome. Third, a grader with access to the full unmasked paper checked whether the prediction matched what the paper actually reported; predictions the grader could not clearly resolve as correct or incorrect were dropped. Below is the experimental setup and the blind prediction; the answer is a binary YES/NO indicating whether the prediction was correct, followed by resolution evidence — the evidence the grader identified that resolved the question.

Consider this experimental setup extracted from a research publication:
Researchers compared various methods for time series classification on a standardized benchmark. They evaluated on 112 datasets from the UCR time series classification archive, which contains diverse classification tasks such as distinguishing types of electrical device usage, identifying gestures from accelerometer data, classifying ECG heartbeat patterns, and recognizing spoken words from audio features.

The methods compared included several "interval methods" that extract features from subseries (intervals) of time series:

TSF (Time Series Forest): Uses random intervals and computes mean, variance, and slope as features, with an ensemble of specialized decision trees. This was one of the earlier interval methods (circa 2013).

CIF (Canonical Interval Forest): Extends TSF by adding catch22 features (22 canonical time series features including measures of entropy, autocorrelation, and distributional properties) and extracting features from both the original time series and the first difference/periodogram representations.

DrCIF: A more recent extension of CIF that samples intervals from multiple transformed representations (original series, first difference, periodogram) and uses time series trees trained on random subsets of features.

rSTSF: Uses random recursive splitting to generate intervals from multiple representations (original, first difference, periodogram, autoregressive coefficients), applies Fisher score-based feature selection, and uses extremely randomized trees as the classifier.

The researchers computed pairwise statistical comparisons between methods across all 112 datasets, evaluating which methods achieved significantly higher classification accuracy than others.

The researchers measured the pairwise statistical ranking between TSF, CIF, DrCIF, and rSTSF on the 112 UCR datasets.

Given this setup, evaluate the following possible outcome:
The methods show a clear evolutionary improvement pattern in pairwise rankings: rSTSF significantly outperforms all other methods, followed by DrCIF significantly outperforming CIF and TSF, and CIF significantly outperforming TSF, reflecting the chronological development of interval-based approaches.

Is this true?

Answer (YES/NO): NO